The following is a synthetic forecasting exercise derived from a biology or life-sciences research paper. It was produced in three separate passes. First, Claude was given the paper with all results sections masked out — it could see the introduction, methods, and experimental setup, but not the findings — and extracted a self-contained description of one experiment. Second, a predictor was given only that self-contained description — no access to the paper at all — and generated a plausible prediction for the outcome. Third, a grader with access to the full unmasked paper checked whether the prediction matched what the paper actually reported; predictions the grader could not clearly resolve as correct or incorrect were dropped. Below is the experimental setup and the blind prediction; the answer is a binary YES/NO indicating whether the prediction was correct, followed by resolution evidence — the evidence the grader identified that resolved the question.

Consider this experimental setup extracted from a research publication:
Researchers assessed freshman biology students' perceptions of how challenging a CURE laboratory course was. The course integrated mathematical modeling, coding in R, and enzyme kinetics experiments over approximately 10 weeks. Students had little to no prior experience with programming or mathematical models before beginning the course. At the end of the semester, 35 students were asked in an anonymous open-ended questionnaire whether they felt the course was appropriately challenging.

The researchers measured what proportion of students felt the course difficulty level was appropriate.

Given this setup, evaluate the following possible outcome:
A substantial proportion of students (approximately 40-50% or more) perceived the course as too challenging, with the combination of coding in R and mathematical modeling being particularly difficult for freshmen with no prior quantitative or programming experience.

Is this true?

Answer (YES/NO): NO